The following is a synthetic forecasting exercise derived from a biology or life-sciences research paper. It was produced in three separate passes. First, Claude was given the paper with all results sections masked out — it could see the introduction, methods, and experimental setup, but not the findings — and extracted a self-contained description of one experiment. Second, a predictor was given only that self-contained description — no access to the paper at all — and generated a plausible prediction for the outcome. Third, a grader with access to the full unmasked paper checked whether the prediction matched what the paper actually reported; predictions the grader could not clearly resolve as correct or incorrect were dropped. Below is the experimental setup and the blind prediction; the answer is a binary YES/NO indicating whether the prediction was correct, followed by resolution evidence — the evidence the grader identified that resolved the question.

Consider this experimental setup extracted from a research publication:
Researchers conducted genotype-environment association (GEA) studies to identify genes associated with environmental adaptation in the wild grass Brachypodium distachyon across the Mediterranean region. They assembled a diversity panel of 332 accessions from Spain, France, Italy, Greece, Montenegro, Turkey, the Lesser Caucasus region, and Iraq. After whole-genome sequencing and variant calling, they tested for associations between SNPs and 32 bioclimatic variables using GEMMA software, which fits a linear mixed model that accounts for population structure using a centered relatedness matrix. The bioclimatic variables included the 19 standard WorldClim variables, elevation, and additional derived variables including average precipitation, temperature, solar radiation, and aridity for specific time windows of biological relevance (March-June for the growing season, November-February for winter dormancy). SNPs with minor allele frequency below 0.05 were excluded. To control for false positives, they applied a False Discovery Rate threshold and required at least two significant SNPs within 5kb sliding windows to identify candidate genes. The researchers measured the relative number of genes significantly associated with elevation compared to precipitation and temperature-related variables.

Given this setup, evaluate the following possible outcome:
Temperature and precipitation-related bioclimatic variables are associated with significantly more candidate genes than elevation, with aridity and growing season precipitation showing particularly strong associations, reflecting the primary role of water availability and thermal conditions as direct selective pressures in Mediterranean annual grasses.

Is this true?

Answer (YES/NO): NO